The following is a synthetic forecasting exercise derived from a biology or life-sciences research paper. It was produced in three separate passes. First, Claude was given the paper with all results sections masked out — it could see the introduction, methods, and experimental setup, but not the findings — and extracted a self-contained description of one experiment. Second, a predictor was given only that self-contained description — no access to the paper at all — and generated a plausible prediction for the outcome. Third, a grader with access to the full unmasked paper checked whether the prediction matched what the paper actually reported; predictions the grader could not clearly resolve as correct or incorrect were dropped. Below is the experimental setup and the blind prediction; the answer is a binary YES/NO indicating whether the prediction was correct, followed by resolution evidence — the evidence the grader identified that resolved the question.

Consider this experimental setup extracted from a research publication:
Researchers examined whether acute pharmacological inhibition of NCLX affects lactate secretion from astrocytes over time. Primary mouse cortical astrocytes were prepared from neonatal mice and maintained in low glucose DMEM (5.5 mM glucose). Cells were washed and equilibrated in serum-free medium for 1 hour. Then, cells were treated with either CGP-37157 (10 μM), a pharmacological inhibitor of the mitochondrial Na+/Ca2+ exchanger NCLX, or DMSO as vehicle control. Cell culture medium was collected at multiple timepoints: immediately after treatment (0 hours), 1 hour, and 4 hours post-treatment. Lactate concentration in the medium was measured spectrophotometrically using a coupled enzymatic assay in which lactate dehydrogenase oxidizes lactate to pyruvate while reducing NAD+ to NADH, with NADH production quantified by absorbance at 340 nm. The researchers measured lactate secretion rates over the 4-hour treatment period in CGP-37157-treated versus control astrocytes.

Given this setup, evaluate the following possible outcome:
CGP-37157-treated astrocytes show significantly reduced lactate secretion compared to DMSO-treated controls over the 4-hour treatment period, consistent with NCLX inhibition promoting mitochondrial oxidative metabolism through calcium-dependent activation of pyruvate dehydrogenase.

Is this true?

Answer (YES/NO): NO